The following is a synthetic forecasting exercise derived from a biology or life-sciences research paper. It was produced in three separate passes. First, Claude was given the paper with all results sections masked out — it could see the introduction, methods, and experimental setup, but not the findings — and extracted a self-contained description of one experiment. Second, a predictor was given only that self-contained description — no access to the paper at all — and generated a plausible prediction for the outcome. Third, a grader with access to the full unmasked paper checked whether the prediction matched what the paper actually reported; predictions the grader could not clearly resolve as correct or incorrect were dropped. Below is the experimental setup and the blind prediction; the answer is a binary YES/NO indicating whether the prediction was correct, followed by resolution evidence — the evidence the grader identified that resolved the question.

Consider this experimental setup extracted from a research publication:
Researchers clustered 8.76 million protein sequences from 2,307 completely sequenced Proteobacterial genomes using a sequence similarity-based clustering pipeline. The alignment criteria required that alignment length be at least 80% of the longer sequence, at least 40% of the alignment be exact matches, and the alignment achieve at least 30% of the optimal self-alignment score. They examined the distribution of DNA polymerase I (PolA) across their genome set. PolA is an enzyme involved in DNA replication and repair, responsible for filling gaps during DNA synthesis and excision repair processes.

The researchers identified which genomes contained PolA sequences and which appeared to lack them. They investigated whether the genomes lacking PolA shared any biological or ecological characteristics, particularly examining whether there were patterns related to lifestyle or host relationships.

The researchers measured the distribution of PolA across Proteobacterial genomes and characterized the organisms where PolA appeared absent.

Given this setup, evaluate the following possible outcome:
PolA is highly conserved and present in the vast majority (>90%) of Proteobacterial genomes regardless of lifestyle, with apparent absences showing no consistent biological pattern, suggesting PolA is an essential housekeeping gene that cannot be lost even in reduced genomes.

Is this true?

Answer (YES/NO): NO